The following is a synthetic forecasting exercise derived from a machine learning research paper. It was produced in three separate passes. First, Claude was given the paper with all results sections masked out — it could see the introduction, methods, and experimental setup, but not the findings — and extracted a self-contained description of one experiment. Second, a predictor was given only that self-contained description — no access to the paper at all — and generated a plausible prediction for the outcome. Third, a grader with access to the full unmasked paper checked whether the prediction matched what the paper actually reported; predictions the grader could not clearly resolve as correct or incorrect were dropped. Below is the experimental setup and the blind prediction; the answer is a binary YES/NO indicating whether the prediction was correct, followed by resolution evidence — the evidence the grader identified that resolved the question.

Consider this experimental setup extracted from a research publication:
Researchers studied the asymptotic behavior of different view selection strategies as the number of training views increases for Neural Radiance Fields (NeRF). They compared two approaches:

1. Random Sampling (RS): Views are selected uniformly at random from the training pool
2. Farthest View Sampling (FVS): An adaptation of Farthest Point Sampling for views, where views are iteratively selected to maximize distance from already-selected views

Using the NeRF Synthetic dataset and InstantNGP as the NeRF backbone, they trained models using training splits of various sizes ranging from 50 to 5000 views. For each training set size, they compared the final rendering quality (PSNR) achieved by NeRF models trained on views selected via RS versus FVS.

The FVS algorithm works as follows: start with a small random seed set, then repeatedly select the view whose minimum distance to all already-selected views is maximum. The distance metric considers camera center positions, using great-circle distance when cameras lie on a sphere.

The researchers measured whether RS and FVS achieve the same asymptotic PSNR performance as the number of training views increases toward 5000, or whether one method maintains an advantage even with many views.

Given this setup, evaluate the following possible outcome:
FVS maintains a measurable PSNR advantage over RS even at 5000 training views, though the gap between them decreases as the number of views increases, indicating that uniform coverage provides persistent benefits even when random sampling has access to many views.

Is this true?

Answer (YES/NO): NO